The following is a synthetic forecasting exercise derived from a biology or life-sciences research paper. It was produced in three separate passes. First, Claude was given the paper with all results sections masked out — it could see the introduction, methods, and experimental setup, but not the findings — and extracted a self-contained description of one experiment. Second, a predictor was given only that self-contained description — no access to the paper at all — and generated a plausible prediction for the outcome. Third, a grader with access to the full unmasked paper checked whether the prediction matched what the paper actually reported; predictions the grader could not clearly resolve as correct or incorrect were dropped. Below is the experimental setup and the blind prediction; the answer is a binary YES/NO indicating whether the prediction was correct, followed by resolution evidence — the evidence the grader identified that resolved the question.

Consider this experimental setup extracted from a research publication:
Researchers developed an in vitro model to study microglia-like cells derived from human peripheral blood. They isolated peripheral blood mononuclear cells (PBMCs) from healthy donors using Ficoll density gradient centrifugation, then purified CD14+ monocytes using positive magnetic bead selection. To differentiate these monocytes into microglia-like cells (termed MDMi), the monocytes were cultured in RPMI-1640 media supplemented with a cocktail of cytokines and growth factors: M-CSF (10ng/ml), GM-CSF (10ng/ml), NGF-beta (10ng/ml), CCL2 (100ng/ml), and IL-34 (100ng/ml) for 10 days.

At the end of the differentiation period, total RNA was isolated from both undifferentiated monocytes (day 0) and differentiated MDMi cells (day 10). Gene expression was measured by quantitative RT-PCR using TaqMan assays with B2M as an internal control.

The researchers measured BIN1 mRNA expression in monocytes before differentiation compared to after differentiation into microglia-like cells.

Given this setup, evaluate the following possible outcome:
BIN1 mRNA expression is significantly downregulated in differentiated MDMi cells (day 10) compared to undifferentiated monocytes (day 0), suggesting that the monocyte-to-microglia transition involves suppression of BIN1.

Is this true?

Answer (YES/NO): NO